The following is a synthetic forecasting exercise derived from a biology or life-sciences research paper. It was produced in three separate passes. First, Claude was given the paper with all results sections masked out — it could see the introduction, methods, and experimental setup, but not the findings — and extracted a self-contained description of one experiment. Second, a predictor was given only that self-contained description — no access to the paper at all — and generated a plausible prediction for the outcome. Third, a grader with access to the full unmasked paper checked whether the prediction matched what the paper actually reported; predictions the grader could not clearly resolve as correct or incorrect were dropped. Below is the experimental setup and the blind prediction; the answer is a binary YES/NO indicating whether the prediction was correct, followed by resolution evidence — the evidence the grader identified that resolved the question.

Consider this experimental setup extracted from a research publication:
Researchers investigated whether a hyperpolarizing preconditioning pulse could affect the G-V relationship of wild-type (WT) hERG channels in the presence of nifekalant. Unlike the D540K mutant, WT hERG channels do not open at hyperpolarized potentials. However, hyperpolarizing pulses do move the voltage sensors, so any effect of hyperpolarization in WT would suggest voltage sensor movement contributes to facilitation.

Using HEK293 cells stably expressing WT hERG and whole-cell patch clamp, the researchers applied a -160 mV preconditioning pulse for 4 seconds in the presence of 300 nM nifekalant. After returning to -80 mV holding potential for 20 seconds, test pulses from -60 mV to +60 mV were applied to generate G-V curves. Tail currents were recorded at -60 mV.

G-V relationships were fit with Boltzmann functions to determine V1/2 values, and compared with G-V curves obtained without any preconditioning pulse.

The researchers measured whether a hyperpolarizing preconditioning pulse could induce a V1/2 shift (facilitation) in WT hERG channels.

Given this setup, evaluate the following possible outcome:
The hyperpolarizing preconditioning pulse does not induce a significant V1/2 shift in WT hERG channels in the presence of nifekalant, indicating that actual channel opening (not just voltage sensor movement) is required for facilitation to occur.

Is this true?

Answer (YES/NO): YES